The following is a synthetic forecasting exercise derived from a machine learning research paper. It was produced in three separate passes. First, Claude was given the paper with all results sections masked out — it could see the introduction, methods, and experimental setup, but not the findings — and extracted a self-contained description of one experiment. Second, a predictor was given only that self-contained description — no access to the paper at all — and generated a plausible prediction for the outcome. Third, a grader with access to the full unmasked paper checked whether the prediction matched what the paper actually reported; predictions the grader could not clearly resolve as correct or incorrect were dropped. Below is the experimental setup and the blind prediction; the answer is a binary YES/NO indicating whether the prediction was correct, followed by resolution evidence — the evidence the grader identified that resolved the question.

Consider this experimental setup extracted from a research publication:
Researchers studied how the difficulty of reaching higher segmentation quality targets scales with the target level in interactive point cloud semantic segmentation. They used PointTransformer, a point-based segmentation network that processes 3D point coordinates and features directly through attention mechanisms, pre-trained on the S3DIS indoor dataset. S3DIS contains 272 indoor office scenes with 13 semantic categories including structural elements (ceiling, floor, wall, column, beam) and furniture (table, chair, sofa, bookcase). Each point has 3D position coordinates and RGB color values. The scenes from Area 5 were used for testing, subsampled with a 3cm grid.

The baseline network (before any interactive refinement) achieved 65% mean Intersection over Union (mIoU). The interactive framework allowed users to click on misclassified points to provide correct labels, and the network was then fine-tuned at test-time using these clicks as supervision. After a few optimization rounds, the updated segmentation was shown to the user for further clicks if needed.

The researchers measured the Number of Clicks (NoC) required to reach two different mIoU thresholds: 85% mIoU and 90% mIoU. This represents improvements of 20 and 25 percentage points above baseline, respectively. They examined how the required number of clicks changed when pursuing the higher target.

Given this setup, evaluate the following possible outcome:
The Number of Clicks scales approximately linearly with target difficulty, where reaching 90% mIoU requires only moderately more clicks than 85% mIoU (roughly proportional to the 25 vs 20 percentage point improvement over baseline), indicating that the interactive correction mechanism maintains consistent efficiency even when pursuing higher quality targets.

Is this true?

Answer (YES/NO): NO